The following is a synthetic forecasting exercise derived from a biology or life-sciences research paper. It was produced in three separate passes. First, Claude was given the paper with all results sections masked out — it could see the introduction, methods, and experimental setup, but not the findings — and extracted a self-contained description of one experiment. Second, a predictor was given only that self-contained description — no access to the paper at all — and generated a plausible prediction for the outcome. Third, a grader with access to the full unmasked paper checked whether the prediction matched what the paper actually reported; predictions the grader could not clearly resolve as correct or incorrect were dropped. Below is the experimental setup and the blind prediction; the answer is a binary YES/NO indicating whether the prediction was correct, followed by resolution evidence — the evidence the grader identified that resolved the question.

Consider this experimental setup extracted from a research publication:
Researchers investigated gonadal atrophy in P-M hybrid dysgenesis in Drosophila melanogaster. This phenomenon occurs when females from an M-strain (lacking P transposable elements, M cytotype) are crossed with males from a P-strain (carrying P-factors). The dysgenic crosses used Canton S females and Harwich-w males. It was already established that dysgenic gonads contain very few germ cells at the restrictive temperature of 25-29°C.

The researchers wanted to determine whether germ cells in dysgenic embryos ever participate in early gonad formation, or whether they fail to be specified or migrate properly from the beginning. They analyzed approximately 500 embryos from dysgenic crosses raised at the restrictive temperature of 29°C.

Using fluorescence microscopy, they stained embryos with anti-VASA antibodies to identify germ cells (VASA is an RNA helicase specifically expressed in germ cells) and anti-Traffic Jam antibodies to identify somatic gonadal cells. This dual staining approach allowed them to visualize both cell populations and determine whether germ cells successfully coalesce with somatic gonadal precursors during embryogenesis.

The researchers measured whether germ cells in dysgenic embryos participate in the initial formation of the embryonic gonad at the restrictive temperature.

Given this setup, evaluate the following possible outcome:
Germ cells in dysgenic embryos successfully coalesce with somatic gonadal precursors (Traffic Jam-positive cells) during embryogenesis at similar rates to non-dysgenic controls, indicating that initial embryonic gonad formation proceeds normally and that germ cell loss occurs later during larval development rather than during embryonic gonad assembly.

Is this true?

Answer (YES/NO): NO